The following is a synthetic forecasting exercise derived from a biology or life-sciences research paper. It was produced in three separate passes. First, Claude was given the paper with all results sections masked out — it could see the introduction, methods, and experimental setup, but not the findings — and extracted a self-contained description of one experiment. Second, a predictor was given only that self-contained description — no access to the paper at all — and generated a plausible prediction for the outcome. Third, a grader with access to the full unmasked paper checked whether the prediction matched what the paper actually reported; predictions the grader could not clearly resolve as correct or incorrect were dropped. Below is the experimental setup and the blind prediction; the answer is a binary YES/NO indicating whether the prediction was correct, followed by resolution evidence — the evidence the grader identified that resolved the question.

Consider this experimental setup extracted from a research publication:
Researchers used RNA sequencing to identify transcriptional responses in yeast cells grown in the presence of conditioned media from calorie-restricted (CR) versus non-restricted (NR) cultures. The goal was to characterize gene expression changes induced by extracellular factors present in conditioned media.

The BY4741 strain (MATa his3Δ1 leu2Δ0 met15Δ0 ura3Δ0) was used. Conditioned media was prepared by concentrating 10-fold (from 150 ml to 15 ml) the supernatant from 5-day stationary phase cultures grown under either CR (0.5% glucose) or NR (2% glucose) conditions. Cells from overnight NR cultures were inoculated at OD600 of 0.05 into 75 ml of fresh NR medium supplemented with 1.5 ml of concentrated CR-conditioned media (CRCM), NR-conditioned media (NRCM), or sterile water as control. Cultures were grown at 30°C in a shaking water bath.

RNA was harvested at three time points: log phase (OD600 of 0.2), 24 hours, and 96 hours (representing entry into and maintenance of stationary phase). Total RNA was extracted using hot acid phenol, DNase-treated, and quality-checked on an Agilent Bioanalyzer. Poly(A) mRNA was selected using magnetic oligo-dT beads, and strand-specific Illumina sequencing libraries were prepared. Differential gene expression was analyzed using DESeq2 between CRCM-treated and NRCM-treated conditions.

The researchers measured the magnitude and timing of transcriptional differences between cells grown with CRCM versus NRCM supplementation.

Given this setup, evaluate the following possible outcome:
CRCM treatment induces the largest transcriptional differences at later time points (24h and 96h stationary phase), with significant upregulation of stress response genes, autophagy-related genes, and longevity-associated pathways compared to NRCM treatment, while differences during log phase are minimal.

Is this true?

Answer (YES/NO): NO